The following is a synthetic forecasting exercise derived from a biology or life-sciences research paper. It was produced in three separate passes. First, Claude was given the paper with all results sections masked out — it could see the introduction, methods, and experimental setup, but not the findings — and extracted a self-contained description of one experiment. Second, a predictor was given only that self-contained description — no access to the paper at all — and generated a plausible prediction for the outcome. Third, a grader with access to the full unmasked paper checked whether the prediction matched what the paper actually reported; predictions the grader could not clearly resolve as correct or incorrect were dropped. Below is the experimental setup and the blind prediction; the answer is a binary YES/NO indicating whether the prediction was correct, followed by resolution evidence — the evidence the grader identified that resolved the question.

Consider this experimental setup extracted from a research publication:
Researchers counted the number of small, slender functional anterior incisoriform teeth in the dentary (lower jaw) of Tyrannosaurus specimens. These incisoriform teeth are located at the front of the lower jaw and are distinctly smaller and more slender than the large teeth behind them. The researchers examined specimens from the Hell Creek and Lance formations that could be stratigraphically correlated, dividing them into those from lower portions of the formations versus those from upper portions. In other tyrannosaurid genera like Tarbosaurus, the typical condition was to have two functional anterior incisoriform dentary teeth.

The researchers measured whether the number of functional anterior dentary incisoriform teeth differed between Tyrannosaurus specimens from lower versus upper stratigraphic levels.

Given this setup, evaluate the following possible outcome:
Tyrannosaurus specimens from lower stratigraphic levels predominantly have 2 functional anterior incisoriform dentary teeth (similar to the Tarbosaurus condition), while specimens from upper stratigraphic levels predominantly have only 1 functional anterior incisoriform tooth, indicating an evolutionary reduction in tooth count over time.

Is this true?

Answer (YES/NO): YES